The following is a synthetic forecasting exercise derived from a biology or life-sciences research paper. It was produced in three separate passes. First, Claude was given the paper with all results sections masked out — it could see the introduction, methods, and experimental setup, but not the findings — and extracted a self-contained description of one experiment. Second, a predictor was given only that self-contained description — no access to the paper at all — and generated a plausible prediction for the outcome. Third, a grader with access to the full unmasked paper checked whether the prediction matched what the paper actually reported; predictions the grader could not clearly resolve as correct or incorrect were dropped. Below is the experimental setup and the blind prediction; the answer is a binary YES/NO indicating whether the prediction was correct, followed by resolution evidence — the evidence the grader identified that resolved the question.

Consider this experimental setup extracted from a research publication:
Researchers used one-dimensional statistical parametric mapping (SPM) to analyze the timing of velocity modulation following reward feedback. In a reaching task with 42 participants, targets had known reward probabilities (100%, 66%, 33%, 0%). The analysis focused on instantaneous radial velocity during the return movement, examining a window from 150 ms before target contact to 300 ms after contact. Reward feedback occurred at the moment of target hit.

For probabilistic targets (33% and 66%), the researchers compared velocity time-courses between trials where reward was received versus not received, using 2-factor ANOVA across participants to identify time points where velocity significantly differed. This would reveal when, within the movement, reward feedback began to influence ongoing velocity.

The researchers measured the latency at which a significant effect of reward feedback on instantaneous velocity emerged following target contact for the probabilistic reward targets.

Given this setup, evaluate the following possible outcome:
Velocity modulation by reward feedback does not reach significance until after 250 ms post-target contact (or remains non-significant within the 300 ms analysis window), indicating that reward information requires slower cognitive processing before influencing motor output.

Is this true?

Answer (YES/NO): NO